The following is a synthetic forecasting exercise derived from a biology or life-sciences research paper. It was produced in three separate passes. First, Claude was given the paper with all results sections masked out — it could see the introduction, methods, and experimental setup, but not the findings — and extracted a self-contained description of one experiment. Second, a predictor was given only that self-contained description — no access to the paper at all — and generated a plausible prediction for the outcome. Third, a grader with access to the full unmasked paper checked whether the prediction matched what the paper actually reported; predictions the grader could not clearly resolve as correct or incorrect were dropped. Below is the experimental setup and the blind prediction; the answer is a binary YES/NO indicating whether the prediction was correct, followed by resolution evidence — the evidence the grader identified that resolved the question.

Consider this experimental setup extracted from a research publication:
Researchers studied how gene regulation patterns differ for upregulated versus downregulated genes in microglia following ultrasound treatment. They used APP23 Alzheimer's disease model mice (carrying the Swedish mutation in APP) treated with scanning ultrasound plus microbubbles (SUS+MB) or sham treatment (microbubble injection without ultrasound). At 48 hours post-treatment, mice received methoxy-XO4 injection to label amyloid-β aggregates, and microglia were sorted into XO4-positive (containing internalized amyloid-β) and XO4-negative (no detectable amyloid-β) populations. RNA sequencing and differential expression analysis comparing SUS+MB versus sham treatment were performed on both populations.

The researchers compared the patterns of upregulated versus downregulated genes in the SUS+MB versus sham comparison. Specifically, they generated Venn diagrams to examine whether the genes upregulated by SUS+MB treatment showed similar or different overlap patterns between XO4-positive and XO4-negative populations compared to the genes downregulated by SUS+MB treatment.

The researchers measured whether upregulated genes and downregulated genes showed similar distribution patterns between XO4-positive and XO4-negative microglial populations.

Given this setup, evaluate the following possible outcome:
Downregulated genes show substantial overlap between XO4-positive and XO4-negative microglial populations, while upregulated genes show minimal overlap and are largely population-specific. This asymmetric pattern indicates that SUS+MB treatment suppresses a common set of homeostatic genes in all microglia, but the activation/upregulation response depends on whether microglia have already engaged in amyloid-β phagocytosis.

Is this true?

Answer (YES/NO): NO